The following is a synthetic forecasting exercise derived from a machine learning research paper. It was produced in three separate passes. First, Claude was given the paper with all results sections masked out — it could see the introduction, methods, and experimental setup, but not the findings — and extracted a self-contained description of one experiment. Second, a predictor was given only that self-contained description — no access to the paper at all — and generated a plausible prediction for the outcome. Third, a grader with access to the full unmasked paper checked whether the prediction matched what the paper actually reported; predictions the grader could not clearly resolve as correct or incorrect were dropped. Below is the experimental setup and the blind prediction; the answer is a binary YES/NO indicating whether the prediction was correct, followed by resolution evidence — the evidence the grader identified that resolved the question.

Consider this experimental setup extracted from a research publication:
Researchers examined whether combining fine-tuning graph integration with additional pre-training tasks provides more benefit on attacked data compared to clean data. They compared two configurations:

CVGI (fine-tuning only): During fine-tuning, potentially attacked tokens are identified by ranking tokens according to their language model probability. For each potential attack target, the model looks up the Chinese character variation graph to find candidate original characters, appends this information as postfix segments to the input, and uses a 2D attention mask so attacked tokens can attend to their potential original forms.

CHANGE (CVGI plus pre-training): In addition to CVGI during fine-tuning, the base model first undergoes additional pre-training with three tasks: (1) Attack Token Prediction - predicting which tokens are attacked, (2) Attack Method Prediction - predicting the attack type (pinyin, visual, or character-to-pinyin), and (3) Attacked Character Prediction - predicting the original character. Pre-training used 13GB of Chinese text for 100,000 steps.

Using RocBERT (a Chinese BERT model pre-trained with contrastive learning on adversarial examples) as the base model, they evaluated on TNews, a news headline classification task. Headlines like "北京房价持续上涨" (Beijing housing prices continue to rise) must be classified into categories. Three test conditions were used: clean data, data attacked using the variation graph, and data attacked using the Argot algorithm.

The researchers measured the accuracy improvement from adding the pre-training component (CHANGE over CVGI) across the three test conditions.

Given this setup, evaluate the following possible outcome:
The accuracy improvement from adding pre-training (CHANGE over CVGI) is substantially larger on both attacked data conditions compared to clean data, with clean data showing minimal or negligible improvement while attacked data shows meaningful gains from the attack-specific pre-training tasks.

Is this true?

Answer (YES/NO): YES